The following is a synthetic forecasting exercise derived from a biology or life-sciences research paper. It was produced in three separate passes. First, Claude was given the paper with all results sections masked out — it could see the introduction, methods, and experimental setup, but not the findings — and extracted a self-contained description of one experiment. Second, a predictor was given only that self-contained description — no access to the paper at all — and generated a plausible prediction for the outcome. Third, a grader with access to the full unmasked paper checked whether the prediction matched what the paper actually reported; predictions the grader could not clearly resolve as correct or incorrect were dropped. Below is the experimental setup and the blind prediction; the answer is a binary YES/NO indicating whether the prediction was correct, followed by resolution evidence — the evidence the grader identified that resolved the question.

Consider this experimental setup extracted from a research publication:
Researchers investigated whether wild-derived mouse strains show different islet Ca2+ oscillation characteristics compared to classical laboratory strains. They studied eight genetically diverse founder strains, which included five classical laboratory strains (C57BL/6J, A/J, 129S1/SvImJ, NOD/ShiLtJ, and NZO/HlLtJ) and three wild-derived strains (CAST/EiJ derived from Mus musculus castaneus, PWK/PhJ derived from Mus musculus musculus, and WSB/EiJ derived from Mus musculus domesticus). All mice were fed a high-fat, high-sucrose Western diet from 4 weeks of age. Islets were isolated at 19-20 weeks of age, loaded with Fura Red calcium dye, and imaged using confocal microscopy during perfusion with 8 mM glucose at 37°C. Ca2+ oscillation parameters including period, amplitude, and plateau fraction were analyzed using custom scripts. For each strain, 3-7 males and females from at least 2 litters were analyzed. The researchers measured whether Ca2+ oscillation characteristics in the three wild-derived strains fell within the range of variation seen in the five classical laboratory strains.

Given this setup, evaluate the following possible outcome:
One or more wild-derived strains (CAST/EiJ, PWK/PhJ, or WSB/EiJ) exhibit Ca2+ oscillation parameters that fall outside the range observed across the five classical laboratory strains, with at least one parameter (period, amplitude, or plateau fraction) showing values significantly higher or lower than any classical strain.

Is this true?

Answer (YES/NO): YES